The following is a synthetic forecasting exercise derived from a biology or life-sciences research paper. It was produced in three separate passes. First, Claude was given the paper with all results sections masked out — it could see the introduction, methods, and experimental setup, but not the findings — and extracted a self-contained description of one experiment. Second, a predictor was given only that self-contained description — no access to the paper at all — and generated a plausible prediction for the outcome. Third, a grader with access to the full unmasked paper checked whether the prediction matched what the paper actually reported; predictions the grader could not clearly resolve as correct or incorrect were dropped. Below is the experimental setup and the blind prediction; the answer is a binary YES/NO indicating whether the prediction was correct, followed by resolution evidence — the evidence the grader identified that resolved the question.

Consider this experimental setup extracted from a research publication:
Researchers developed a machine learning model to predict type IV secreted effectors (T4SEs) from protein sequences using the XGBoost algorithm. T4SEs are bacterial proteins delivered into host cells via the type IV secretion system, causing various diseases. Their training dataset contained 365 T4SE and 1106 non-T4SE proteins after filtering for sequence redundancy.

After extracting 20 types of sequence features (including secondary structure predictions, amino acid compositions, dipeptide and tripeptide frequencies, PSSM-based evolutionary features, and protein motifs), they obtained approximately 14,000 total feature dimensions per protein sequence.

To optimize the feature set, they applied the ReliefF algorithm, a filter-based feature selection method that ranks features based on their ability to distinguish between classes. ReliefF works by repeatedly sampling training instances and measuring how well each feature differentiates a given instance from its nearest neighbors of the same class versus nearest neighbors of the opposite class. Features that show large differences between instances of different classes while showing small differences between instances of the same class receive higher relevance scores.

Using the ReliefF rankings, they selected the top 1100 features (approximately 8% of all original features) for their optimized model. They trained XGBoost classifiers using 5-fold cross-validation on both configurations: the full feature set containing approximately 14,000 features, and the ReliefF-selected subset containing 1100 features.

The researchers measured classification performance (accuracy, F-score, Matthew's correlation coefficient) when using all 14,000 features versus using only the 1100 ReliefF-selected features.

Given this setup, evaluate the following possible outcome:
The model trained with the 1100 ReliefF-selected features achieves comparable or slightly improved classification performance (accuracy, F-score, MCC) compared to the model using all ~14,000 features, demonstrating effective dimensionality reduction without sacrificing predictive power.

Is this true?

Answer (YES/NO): YES